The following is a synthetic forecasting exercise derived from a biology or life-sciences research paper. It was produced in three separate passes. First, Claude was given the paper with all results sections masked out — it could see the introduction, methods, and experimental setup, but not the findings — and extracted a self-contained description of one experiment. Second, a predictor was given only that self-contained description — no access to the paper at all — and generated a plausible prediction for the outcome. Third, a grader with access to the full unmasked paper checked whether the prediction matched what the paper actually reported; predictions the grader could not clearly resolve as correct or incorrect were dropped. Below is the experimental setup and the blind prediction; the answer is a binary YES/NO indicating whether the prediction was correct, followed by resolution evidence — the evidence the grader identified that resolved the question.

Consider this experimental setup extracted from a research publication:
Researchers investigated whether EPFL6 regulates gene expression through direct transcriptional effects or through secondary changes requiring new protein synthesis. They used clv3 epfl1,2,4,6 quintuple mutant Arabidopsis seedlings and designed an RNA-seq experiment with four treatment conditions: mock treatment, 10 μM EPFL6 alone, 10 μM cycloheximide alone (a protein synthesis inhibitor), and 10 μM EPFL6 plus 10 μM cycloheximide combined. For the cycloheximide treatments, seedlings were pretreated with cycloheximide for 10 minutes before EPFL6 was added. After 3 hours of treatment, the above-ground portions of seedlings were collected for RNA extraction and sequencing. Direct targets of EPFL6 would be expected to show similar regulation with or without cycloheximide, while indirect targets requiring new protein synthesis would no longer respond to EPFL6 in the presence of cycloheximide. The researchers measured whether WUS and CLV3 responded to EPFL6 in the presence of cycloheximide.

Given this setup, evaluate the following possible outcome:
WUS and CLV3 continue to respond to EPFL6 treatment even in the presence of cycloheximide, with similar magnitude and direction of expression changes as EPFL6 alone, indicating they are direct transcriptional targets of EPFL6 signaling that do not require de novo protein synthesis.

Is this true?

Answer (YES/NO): YES